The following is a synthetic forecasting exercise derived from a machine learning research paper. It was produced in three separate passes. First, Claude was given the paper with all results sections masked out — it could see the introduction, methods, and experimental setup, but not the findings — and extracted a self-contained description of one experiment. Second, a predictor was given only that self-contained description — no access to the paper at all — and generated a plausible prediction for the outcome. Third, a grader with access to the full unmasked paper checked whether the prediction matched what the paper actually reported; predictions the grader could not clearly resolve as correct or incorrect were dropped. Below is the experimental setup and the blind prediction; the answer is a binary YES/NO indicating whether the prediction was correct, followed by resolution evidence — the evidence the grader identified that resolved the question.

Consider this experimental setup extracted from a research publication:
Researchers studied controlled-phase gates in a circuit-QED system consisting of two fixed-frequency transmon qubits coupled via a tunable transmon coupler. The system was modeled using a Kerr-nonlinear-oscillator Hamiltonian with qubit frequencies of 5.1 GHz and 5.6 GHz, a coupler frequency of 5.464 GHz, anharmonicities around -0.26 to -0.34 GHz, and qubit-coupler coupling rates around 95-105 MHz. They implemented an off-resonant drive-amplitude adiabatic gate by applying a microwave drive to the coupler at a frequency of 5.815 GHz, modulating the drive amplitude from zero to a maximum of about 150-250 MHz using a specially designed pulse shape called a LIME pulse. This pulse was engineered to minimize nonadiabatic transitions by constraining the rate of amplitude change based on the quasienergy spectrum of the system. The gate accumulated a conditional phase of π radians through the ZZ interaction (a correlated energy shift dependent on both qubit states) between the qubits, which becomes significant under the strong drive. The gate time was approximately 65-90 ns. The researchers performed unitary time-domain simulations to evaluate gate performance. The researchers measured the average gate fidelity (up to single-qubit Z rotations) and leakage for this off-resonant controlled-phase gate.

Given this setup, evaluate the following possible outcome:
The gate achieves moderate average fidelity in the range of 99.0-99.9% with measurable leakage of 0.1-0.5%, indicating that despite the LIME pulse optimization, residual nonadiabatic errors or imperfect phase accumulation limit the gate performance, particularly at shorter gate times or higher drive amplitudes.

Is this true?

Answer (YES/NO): NO